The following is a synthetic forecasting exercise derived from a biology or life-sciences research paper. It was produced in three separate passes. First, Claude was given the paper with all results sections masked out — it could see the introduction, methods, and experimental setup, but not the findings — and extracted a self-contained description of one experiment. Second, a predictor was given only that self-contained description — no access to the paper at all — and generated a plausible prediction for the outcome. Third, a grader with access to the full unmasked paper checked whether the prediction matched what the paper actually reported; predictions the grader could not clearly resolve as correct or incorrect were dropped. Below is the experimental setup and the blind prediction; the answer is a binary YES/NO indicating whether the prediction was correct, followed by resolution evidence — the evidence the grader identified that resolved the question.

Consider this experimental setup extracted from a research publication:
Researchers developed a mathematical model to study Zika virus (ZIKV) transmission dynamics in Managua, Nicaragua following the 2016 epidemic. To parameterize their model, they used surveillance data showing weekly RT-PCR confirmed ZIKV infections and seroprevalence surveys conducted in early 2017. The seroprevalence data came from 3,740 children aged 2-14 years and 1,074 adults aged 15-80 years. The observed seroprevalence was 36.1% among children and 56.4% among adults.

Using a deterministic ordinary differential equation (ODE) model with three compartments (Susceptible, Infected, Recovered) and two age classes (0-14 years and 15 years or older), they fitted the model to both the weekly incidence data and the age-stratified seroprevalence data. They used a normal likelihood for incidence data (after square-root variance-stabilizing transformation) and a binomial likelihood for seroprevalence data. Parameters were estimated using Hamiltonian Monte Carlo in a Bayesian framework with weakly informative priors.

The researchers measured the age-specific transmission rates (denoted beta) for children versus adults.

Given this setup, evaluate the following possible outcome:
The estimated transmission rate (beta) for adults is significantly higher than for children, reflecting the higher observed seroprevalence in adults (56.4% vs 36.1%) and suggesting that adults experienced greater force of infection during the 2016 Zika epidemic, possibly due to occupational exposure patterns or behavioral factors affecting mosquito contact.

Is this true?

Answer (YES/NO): YES